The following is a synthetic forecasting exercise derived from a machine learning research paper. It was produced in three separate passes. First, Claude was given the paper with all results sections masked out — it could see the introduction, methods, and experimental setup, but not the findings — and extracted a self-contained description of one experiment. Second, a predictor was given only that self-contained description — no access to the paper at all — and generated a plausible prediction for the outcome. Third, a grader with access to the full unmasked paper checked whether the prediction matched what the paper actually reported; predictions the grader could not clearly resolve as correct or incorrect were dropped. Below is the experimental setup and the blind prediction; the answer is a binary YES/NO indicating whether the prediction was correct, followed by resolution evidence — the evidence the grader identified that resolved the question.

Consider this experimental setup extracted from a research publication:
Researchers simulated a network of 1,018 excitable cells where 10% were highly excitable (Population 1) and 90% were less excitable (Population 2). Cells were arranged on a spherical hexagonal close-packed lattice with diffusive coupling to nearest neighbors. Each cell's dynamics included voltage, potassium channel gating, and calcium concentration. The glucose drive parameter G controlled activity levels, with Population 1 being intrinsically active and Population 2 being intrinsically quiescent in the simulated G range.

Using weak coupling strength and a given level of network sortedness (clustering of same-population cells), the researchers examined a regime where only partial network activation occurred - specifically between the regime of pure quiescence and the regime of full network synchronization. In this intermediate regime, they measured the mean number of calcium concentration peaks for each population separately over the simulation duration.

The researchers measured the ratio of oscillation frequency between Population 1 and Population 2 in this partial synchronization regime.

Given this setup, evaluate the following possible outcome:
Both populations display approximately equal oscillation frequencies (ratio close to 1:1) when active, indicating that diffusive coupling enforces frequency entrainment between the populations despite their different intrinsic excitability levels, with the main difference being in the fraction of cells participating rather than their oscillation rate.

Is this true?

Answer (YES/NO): NO